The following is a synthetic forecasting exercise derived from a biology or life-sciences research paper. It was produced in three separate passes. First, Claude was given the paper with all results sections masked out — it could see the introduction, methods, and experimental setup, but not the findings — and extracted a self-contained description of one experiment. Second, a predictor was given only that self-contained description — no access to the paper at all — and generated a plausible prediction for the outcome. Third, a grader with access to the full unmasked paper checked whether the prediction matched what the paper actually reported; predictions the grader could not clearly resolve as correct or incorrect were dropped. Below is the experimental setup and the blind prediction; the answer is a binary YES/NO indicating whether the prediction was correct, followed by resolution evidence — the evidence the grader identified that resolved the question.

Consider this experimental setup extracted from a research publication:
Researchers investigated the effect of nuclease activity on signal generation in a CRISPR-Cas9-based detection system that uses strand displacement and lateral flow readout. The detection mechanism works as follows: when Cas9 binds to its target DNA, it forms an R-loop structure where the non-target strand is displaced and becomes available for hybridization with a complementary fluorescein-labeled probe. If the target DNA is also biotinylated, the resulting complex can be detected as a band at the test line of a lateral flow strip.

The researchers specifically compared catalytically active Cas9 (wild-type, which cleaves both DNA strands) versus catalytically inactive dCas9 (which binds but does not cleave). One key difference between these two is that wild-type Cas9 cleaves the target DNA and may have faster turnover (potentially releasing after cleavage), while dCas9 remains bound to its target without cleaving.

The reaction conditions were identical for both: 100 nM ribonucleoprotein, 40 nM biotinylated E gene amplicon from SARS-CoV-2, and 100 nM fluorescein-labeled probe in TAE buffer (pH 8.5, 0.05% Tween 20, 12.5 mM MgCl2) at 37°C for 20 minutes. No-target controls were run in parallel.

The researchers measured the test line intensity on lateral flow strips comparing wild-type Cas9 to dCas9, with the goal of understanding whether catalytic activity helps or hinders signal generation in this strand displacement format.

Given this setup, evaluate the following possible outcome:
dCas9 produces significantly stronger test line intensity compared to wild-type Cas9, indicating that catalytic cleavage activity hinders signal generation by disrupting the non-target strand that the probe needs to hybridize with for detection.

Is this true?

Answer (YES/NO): NO